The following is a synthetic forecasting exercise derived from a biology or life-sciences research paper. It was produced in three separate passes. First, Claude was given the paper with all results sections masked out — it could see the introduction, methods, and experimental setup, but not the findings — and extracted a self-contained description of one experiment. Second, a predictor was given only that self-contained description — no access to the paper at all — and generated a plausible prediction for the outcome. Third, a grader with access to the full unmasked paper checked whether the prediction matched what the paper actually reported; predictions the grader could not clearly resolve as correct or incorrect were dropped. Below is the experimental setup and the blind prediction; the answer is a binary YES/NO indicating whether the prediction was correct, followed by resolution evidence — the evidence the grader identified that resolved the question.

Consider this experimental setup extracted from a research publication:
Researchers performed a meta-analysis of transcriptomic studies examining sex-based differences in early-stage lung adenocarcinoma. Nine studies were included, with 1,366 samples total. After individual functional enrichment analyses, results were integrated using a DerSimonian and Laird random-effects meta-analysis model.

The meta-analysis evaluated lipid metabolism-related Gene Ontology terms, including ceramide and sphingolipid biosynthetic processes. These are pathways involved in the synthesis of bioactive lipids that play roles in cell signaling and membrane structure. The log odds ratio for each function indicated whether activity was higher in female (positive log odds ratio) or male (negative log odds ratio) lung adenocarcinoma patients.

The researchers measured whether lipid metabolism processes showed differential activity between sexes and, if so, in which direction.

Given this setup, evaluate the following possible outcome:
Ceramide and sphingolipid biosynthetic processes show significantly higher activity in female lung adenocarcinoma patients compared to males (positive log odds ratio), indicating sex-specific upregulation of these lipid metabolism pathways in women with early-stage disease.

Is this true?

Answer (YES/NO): YES